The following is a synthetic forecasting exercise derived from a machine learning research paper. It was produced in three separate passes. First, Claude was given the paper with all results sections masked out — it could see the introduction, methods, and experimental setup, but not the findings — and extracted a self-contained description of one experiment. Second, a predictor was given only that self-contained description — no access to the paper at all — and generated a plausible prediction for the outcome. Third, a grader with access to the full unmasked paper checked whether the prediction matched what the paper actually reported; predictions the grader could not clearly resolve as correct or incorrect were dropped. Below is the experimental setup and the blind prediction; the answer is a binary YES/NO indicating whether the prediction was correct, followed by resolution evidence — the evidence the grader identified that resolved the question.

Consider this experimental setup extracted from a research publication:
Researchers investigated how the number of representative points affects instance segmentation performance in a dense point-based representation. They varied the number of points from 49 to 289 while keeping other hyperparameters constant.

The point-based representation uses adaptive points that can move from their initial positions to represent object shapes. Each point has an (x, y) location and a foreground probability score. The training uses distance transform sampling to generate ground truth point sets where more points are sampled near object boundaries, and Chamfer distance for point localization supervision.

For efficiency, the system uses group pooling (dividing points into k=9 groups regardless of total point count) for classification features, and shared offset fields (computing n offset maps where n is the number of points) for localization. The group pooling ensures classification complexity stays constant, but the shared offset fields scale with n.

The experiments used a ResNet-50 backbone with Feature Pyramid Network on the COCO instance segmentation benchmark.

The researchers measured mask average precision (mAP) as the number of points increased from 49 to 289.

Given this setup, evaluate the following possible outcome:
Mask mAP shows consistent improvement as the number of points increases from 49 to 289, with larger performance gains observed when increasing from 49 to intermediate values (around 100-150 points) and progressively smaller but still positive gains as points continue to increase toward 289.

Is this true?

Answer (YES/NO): YES